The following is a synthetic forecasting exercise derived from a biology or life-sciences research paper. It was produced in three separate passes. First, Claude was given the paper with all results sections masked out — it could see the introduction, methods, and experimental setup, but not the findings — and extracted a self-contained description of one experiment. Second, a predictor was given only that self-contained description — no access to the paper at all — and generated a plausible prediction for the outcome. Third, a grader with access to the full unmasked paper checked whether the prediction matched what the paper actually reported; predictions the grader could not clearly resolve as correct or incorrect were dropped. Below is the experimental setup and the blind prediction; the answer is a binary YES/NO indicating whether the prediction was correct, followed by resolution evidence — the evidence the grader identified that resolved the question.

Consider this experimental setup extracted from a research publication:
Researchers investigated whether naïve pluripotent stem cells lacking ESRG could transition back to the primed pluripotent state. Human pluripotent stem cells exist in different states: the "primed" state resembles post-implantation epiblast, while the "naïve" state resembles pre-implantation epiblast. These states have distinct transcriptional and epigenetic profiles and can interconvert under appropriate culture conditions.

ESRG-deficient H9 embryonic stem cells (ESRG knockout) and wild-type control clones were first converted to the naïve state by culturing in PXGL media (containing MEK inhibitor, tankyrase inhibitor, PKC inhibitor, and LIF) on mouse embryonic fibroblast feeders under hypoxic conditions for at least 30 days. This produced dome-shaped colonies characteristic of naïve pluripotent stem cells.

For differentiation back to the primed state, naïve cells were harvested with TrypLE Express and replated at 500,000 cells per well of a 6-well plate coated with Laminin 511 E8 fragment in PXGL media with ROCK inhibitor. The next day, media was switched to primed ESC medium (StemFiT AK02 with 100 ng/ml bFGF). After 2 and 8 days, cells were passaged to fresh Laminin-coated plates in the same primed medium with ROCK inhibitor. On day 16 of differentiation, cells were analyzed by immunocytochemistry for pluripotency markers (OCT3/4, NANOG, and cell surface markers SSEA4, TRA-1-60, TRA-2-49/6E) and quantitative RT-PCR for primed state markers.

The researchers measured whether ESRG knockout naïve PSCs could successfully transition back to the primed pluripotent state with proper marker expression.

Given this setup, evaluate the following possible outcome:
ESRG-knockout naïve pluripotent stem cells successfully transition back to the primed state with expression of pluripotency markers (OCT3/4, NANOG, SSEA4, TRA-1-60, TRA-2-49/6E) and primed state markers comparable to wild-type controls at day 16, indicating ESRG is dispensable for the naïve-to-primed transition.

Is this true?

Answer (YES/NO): YES